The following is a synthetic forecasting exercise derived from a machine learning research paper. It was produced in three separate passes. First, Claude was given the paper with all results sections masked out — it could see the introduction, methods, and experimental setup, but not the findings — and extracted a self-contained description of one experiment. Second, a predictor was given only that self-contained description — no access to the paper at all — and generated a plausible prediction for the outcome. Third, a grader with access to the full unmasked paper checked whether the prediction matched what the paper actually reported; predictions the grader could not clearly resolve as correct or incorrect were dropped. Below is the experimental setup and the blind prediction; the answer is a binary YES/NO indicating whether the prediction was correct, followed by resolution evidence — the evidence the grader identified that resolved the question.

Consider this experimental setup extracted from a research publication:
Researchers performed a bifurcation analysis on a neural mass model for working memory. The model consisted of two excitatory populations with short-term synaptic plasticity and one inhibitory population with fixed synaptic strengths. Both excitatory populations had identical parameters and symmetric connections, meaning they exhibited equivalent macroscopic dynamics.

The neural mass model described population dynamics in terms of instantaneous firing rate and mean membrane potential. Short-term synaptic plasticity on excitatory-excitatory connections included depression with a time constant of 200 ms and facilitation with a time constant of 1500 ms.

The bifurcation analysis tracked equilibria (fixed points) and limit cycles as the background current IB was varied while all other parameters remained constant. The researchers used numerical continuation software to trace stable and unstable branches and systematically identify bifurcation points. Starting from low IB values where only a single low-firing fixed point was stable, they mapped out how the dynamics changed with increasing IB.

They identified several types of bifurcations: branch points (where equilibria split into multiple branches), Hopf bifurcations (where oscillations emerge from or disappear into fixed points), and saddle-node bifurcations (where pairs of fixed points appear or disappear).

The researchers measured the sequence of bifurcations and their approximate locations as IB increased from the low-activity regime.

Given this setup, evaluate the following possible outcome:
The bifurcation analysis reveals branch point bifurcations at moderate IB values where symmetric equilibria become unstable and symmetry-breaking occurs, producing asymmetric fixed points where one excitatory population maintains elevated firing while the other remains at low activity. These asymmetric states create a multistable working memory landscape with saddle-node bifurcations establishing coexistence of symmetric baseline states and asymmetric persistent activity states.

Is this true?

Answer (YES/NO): NO